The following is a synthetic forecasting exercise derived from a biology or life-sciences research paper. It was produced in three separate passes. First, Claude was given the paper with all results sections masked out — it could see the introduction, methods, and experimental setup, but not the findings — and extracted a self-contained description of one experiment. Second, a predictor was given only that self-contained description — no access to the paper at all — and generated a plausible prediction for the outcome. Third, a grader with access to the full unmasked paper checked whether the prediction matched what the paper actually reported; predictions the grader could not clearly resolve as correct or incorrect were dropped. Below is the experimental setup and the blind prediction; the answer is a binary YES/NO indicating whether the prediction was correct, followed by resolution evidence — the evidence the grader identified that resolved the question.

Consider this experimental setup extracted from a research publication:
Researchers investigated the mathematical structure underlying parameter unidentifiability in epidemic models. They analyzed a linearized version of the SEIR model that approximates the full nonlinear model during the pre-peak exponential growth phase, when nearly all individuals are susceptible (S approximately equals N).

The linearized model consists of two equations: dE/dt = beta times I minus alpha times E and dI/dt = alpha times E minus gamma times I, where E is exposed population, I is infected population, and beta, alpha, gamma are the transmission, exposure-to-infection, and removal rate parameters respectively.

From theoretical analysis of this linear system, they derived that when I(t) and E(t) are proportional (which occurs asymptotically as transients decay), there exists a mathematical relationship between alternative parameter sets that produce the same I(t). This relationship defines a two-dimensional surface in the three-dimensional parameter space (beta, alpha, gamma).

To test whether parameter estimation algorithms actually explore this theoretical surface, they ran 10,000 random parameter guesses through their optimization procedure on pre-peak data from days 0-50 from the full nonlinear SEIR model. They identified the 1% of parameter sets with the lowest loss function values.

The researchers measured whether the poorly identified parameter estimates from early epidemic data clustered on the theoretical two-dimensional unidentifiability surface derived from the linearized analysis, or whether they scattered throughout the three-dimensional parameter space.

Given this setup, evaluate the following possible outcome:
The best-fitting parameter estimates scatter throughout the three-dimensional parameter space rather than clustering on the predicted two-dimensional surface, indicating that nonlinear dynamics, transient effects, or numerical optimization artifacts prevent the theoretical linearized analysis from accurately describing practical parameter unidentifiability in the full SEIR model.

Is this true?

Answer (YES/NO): NO